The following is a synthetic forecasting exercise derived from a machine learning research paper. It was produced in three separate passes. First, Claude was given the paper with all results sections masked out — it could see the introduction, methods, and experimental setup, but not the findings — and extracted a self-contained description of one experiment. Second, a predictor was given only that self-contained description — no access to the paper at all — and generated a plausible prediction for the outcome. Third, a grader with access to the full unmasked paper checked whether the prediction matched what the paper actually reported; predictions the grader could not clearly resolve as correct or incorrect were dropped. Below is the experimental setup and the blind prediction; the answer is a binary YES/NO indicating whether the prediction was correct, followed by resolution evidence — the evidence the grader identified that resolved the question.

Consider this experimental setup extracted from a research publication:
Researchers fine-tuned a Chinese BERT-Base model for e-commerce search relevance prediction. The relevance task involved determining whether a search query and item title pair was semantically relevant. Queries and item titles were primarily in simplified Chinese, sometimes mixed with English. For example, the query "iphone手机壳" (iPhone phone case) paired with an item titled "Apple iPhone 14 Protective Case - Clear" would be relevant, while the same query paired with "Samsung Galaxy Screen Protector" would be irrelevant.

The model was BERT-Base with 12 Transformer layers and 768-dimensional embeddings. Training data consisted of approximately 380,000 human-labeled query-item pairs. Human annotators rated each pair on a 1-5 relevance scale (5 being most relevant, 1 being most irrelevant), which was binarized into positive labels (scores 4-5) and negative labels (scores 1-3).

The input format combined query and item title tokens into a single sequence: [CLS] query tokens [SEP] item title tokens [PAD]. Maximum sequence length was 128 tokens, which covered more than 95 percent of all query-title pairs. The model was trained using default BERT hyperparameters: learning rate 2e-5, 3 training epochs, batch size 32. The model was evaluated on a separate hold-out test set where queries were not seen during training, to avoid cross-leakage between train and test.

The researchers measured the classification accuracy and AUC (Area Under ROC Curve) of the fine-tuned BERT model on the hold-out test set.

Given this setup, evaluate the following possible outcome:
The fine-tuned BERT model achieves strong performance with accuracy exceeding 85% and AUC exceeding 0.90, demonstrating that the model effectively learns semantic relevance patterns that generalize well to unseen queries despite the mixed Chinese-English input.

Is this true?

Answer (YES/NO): NO